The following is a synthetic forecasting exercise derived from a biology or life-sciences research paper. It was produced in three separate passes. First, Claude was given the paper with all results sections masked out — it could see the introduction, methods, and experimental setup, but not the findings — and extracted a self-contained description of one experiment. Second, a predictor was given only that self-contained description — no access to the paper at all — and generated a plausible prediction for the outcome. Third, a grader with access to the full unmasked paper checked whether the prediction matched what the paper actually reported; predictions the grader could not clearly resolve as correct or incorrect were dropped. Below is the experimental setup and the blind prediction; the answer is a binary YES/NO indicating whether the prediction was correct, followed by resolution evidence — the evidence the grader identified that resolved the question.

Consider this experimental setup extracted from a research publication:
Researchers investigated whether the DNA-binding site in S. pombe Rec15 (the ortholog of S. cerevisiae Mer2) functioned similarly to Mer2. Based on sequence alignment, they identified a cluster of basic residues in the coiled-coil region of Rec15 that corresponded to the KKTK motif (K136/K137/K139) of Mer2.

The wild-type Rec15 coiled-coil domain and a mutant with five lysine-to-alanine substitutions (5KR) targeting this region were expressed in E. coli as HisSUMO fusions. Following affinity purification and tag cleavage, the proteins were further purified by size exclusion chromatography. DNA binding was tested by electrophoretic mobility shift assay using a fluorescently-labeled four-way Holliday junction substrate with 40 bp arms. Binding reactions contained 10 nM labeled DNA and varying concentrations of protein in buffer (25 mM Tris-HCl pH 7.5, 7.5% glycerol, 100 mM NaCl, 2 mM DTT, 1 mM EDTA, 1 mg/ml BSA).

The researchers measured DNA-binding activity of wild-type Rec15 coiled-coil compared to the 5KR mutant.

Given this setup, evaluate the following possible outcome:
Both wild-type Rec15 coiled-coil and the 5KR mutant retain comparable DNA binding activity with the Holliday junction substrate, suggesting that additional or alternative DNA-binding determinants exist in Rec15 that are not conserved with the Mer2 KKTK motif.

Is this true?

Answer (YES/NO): NO